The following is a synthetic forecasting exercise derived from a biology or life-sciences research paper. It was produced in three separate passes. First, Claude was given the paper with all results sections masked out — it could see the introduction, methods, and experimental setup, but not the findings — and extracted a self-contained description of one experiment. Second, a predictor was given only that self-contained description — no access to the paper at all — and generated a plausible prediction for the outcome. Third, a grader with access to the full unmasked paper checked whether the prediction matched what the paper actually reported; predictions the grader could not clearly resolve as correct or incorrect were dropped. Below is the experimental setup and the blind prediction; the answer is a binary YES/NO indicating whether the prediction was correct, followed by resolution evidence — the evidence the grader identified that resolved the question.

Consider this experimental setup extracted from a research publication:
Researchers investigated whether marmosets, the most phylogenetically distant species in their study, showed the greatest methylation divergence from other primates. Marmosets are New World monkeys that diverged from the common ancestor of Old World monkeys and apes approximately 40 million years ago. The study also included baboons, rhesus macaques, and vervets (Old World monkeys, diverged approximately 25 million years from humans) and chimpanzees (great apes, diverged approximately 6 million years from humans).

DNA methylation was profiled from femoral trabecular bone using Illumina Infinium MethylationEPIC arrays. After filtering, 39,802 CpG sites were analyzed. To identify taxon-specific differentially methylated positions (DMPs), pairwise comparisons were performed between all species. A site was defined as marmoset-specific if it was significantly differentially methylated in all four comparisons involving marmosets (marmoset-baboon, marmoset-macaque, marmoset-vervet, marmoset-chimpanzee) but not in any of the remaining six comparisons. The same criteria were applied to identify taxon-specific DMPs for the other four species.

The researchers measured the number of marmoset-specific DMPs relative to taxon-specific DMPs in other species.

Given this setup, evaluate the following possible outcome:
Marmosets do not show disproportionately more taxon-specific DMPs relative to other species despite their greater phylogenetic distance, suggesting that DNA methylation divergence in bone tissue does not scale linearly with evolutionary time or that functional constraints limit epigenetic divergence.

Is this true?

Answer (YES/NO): NO